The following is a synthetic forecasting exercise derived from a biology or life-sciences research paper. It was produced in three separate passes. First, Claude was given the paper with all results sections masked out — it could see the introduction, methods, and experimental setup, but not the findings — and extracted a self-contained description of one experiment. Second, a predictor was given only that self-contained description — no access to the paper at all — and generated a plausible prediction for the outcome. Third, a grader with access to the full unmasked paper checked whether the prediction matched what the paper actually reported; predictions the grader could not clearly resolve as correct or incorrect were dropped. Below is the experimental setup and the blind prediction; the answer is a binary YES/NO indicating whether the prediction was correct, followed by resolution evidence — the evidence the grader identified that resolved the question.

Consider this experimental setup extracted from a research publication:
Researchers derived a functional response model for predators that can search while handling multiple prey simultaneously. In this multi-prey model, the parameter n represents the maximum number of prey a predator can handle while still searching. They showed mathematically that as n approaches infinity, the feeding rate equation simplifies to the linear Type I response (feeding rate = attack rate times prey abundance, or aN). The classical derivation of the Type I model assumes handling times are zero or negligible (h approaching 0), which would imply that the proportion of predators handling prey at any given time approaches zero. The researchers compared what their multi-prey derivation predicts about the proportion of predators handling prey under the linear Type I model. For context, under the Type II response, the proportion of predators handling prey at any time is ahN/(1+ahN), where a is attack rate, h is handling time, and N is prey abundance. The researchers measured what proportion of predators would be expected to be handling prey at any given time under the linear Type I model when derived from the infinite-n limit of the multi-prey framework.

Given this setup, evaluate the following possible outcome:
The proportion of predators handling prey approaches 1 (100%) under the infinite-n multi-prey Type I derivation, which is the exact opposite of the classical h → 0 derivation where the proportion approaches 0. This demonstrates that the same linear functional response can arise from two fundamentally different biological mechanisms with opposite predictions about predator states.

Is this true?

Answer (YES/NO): NO